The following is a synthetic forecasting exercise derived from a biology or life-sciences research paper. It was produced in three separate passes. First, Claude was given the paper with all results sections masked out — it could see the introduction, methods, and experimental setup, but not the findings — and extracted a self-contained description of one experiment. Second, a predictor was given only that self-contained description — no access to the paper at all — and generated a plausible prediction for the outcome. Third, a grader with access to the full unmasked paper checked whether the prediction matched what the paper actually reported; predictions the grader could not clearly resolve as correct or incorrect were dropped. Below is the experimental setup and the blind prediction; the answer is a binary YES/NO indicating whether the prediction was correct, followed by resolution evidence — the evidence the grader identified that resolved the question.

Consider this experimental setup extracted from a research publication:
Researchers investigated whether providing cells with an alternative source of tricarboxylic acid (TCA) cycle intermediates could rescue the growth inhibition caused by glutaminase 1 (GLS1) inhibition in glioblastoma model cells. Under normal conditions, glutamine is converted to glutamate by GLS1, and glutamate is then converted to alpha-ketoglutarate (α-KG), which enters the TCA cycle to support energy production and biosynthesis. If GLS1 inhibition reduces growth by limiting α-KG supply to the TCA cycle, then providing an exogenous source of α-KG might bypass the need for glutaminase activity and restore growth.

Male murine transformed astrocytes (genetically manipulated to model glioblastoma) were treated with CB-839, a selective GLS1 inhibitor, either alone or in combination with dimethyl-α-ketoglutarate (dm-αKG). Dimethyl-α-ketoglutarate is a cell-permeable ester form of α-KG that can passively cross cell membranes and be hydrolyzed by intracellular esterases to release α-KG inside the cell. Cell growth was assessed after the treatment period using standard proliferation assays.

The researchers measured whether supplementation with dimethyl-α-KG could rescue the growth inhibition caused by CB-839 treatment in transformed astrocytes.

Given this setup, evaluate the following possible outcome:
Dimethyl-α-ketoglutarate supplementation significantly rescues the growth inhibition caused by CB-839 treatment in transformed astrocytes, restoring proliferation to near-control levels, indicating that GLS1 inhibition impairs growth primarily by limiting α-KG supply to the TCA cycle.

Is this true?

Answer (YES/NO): YES